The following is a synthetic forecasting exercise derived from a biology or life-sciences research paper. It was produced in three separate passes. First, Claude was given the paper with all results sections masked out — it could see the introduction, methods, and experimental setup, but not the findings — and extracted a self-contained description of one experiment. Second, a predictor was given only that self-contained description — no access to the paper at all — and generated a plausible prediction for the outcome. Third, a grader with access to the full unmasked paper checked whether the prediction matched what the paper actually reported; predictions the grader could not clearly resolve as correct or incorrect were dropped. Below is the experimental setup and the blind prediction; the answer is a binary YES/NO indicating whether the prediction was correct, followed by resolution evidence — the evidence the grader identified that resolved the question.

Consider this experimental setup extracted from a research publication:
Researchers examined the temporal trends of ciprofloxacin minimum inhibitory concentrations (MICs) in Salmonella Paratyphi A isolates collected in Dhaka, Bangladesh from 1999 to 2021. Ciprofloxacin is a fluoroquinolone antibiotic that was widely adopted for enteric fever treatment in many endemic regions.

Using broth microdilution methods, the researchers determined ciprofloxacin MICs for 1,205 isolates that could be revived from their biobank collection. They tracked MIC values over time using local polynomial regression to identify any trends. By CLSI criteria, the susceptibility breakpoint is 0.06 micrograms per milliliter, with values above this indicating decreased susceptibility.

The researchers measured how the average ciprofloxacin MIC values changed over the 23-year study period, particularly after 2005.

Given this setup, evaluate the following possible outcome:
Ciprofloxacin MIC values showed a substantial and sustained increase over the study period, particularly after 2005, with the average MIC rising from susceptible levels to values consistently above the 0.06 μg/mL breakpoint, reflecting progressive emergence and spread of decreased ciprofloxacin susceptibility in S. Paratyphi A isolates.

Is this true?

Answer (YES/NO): NO